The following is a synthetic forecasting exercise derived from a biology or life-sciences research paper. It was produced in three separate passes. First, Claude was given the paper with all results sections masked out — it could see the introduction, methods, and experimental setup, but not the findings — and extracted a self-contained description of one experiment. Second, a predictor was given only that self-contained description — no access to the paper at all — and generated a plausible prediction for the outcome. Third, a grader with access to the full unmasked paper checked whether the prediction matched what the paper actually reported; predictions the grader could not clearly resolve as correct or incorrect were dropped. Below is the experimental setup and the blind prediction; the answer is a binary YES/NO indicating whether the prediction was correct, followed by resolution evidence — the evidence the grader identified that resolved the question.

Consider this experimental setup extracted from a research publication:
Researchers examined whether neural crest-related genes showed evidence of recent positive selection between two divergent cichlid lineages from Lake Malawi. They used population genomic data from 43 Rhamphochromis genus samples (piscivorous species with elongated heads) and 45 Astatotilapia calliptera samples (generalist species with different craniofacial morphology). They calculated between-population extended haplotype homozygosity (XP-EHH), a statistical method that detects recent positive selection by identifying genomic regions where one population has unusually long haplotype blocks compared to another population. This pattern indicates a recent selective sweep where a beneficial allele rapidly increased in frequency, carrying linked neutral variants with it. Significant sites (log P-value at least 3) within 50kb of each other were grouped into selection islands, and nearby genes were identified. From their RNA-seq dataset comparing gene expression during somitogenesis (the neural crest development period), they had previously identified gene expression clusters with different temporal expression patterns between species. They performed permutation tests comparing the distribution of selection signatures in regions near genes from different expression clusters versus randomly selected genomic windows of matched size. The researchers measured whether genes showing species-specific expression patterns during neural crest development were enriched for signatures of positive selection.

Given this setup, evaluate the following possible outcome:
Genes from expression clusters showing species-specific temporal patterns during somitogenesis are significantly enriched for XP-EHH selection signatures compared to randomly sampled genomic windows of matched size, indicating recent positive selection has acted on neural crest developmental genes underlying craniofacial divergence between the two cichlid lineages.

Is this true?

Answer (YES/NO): YES